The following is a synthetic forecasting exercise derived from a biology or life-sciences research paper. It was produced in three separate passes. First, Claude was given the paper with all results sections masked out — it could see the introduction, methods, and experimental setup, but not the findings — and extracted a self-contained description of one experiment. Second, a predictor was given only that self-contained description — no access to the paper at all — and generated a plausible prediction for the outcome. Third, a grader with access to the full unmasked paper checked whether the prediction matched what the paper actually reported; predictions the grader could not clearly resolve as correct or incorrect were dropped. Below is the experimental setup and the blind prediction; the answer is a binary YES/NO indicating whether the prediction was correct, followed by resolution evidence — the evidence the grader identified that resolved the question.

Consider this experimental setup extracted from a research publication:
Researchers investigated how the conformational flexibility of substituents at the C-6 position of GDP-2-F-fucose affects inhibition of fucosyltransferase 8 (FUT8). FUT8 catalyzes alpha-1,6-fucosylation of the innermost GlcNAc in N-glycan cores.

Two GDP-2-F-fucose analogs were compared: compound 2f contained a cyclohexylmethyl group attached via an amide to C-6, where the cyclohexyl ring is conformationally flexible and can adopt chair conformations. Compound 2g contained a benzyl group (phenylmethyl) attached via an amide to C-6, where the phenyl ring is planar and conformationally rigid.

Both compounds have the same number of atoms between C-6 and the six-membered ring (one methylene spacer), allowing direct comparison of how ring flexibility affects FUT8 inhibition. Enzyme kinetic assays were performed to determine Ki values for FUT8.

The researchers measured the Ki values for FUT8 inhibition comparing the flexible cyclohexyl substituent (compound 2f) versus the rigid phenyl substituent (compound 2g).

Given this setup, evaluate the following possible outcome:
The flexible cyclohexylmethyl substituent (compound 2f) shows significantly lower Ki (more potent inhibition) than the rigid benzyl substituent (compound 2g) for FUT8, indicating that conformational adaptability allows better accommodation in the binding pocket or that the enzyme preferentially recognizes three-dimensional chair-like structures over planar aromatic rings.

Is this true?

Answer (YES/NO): NO